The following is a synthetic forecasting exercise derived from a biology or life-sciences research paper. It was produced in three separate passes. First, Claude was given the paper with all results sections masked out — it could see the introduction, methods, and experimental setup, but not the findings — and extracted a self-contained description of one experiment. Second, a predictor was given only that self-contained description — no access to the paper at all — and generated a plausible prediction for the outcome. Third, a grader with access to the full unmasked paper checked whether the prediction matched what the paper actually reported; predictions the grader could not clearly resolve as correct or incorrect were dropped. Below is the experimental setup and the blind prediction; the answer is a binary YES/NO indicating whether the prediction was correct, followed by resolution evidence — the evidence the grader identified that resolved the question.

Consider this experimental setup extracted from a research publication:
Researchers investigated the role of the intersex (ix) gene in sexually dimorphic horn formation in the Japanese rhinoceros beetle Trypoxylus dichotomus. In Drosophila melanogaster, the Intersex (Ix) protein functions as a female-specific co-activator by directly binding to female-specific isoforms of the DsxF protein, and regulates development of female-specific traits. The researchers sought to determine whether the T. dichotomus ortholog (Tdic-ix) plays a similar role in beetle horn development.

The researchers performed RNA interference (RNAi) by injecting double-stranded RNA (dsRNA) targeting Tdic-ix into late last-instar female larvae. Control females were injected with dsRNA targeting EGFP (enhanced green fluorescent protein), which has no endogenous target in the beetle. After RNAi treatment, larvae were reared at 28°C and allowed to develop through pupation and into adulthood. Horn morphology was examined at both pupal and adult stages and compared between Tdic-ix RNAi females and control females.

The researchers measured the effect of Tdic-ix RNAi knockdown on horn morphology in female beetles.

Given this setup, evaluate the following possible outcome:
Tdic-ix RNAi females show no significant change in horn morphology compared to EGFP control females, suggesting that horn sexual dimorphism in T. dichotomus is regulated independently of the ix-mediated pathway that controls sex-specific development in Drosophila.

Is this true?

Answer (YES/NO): NO